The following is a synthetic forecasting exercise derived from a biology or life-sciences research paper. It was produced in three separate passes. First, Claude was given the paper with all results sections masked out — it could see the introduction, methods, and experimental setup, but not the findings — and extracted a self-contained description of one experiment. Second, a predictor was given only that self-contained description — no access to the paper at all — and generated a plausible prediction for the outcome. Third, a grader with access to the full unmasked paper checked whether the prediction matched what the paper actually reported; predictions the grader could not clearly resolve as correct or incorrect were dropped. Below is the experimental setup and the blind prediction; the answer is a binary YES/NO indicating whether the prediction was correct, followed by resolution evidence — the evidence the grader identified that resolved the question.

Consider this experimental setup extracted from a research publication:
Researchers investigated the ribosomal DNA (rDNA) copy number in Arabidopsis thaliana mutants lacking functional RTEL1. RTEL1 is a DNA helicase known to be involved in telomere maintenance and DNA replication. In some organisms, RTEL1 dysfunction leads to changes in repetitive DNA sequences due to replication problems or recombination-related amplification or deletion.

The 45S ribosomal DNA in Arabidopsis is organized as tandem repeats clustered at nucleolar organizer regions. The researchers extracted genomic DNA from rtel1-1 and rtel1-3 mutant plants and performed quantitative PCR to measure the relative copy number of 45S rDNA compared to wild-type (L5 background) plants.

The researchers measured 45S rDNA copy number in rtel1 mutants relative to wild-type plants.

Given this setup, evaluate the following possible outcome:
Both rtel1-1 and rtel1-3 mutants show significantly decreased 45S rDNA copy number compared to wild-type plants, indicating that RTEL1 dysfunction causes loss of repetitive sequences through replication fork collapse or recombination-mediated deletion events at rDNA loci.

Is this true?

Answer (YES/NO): NO